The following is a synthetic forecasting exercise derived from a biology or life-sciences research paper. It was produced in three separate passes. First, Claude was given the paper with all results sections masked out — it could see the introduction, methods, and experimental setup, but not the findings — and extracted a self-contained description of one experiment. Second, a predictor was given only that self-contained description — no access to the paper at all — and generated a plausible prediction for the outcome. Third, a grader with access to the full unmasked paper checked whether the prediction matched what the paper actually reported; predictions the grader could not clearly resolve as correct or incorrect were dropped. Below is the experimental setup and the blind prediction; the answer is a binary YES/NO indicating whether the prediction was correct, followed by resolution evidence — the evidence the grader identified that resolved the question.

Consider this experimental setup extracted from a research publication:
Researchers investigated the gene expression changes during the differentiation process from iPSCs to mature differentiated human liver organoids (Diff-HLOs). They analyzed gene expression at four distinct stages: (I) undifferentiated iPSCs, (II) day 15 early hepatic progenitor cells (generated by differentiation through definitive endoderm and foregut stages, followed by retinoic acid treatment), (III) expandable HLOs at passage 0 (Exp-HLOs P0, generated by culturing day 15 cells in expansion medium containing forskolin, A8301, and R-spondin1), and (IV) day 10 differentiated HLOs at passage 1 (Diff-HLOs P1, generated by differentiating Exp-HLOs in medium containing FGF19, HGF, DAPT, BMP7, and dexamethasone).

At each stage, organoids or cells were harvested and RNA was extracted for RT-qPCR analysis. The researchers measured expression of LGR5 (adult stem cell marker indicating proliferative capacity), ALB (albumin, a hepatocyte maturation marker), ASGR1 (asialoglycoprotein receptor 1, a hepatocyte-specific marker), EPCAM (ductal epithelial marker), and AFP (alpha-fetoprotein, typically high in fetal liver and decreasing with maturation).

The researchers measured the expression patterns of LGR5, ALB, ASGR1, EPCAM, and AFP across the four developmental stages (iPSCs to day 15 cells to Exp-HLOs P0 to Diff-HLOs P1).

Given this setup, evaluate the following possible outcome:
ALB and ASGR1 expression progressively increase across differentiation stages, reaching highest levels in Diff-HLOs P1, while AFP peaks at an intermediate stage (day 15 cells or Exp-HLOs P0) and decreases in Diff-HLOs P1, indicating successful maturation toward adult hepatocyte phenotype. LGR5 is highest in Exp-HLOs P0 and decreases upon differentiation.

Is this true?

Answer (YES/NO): NO